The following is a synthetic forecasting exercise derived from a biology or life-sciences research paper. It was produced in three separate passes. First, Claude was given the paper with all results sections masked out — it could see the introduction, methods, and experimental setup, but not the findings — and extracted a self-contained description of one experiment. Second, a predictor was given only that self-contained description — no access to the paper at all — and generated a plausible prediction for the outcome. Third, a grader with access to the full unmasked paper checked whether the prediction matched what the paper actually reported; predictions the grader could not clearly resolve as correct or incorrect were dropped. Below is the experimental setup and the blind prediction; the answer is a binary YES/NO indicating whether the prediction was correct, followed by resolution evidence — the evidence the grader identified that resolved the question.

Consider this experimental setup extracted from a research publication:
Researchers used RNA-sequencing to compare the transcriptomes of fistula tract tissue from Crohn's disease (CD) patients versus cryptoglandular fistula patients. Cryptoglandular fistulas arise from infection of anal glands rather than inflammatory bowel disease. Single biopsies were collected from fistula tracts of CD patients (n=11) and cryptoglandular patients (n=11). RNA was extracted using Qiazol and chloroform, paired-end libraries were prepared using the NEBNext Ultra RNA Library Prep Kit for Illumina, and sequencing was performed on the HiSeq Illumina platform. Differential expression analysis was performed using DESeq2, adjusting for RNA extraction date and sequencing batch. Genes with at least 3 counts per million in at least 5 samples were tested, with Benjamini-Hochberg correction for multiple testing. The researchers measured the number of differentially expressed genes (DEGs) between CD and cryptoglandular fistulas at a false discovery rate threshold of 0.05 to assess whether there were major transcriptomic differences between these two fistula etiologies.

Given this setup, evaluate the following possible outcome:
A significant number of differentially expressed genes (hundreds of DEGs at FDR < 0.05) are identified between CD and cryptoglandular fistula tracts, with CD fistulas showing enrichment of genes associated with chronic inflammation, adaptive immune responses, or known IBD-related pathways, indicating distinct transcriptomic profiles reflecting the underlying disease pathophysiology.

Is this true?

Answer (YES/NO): NO